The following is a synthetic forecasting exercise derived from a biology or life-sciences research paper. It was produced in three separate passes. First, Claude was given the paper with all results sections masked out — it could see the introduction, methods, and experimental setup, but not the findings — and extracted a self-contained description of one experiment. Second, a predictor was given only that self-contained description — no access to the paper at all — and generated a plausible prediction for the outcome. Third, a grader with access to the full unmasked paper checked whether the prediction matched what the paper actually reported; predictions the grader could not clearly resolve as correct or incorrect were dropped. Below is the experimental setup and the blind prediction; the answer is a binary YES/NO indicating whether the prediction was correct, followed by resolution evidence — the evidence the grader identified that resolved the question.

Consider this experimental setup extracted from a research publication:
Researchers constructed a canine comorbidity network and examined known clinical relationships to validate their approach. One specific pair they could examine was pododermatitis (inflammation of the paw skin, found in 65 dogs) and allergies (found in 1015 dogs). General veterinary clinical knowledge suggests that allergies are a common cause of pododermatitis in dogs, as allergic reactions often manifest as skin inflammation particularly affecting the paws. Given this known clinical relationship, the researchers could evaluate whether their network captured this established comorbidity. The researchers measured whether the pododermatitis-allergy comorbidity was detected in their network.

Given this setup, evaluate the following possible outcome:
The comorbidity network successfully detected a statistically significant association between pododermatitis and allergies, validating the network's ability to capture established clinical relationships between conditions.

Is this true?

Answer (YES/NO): NO